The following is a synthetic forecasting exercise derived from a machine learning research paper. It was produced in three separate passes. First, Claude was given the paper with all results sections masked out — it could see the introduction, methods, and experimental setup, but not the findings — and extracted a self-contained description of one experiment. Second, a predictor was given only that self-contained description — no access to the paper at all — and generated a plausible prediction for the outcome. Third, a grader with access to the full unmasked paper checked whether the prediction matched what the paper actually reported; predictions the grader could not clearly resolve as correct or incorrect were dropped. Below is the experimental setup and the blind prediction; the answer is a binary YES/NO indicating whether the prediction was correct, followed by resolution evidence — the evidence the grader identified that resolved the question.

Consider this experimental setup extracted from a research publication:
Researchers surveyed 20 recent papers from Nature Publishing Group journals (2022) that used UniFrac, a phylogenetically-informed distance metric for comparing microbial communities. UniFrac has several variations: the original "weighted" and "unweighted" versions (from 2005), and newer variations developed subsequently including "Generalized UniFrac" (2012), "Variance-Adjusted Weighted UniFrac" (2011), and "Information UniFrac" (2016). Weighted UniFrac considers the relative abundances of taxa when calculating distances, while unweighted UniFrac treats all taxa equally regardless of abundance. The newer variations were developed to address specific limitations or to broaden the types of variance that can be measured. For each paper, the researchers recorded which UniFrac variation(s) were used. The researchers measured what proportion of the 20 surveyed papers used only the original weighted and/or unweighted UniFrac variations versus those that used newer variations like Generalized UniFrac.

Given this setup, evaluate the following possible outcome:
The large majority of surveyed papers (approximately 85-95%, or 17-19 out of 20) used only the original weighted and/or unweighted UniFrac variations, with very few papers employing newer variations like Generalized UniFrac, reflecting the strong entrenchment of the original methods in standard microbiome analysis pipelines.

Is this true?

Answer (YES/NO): YES